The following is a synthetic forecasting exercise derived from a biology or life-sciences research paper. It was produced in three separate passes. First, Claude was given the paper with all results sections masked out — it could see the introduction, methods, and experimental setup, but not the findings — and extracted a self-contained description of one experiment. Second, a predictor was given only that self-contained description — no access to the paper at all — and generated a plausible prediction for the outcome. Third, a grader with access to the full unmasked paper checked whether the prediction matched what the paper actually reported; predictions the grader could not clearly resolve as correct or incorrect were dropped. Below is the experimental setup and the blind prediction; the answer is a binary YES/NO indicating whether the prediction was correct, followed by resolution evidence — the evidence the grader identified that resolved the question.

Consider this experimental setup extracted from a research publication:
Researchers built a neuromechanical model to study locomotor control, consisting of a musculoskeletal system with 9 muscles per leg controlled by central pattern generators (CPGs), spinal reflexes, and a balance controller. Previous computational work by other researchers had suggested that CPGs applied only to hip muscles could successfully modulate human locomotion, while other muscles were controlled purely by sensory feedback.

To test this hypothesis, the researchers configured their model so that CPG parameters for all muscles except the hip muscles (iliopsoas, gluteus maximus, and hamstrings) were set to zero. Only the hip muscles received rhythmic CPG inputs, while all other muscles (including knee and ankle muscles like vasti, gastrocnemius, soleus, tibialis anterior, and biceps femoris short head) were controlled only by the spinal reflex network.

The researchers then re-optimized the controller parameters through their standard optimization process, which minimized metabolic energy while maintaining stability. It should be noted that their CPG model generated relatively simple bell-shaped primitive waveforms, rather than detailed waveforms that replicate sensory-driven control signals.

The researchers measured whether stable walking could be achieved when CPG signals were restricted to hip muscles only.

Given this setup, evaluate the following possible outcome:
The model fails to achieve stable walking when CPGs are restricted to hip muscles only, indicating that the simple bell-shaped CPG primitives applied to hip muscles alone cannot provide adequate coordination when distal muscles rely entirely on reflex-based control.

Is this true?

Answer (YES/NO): YES